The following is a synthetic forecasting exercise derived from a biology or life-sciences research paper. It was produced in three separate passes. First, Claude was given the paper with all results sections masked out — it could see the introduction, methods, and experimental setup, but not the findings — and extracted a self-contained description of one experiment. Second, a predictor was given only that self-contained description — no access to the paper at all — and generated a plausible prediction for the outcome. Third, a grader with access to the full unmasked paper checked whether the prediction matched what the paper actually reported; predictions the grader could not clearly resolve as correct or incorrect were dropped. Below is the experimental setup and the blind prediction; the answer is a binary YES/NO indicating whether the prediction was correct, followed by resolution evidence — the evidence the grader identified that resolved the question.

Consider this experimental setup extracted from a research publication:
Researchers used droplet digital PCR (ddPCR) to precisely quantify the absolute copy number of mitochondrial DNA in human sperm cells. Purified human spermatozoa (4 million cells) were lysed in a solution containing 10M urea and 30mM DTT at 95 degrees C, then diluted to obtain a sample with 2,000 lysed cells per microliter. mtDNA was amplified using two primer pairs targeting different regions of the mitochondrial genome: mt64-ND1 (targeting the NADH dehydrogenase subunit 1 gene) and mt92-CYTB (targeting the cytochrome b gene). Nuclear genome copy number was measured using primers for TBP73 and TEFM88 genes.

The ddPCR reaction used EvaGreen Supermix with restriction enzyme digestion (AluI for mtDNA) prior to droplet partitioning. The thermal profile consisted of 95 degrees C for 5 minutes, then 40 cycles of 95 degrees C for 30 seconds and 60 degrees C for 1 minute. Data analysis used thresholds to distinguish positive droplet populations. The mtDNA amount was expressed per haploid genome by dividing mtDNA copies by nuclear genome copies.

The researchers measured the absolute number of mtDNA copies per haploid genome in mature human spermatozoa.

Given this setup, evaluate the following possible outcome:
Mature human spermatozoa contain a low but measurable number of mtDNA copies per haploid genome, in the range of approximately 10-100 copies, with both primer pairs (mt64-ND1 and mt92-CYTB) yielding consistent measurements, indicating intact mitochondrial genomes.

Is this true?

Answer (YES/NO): NO